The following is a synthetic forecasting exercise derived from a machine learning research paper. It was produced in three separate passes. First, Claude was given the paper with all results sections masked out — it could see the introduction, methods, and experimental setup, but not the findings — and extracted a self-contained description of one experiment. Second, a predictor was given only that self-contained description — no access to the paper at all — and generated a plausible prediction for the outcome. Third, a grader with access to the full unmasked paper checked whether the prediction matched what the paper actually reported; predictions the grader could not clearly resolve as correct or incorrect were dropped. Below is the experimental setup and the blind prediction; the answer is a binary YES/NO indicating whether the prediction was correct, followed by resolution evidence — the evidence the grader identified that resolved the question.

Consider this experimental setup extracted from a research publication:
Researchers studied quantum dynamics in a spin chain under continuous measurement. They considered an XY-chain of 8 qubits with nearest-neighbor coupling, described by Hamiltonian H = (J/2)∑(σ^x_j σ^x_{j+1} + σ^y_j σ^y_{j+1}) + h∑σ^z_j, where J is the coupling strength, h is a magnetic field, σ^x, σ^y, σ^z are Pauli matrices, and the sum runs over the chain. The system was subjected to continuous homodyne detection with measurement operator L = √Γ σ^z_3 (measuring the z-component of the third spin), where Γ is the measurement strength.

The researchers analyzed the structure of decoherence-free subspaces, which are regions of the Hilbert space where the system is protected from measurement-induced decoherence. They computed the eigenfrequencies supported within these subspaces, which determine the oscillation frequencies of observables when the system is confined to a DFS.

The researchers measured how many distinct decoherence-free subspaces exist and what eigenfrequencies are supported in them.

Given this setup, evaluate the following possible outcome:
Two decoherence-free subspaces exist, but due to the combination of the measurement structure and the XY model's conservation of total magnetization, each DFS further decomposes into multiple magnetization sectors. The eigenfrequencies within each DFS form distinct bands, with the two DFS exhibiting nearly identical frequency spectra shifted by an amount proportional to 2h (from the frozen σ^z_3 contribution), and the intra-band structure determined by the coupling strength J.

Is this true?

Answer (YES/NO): NO